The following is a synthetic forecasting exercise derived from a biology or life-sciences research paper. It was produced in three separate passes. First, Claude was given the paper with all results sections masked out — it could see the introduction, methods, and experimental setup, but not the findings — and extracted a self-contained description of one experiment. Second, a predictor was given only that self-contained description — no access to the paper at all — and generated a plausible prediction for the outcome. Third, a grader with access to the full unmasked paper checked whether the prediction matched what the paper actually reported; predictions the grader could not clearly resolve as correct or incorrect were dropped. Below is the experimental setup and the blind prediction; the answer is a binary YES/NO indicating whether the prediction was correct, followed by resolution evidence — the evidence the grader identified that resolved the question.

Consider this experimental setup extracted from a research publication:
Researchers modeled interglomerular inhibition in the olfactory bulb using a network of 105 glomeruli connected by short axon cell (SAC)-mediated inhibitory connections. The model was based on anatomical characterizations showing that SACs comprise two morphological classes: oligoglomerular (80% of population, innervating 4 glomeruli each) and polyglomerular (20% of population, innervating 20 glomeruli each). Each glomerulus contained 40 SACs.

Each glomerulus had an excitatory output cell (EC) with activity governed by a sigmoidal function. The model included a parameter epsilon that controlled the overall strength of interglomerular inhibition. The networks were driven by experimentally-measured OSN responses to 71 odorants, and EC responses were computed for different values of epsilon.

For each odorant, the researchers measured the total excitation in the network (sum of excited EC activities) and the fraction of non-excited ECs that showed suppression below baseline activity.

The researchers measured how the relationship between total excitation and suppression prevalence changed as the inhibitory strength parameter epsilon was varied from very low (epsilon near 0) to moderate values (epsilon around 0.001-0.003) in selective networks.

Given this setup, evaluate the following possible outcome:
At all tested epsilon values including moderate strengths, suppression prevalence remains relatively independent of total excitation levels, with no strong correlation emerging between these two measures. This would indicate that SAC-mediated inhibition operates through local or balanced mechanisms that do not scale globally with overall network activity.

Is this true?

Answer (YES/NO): NO